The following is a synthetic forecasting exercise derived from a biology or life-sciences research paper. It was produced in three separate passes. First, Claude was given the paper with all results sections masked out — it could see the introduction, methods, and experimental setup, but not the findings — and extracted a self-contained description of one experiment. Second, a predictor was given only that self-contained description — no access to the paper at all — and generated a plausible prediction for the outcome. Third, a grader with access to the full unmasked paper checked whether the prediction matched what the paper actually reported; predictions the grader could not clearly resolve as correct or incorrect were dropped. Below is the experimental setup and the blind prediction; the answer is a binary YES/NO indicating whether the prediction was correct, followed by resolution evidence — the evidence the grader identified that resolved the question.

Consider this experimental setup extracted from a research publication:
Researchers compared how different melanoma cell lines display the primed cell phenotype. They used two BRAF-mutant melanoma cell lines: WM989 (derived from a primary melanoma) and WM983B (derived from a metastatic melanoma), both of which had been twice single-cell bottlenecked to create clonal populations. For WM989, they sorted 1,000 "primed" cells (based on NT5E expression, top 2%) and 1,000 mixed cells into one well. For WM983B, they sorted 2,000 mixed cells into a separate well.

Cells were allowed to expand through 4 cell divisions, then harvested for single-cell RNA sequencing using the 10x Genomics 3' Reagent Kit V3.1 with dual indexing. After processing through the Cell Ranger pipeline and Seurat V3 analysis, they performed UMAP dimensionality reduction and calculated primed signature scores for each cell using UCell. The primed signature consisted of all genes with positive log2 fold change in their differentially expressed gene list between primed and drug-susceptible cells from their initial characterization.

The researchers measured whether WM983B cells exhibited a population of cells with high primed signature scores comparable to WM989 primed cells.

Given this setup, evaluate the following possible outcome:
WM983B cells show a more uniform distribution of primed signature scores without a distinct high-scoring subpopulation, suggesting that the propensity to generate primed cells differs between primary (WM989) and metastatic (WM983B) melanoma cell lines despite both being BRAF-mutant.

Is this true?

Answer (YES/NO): NO